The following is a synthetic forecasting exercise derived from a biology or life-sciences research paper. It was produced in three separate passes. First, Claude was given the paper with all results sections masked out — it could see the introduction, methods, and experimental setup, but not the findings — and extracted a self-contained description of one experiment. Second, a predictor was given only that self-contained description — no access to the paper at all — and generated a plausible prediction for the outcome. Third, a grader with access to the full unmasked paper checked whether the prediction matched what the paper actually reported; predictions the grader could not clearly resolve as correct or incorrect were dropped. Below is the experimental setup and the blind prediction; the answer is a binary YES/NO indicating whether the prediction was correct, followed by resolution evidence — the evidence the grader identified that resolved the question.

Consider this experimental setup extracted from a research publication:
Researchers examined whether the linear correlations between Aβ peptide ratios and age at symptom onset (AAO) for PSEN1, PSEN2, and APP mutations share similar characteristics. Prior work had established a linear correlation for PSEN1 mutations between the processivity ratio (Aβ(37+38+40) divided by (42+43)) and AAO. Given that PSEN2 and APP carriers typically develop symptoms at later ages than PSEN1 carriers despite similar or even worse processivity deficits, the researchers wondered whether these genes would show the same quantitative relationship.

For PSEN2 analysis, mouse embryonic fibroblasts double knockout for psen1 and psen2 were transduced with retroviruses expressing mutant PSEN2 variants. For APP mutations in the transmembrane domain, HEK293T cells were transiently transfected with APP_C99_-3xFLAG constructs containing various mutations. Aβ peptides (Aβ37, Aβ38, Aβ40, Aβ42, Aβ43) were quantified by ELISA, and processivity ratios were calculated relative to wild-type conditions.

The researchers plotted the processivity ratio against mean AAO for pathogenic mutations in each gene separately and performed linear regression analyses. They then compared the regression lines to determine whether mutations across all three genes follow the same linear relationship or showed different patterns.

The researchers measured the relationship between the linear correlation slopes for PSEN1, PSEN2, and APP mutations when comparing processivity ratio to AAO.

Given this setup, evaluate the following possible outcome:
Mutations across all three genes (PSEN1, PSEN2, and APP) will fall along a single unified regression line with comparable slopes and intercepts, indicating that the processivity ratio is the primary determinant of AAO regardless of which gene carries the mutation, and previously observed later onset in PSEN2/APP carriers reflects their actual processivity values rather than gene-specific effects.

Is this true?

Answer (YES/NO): NO